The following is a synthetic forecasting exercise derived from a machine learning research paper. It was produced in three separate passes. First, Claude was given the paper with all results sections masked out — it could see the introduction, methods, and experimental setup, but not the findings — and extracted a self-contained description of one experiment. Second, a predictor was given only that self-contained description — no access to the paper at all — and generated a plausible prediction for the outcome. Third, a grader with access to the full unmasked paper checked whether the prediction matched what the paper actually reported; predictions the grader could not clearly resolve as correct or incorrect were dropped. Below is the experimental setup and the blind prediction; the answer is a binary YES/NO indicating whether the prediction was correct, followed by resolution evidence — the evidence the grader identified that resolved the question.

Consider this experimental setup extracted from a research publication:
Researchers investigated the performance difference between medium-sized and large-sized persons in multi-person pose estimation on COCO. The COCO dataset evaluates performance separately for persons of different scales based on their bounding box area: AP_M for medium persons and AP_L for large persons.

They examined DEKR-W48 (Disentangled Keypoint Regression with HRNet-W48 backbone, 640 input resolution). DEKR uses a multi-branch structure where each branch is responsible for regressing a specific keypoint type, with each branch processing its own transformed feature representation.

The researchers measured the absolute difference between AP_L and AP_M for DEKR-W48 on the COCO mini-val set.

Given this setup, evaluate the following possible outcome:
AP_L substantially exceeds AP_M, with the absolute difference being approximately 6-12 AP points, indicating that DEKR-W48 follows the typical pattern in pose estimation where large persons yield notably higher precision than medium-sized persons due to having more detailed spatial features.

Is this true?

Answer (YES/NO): YES